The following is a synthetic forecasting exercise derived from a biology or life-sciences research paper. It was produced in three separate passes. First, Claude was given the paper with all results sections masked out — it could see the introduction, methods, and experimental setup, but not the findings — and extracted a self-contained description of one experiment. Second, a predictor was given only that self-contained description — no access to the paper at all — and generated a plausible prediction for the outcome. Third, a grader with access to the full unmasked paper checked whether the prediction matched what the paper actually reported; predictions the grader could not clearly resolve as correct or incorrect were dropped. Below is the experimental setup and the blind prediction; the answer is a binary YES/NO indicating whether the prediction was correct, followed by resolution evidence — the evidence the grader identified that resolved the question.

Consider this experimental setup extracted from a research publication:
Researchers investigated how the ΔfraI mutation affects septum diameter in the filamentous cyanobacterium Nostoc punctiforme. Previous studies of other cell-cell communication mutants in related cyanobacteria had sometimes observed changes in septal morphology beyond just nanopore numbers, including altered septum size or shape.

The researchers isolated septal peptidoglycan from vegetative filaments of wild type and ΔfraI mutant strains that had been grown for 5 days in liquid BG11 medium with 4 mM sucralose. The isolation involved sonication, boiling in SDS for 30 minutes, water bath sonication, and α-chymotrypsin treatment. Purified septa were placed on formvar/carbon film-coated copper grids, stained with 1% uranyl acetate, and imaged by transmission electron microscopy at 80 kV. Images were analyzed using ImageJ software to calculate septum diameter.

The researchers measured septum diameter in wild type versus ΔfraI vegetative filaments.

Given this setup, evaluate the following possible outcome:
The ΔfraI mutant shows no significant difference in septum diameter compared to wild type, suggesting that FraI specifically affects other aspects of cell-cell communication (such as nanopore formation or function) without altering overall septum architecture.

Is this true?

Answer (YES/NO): NO